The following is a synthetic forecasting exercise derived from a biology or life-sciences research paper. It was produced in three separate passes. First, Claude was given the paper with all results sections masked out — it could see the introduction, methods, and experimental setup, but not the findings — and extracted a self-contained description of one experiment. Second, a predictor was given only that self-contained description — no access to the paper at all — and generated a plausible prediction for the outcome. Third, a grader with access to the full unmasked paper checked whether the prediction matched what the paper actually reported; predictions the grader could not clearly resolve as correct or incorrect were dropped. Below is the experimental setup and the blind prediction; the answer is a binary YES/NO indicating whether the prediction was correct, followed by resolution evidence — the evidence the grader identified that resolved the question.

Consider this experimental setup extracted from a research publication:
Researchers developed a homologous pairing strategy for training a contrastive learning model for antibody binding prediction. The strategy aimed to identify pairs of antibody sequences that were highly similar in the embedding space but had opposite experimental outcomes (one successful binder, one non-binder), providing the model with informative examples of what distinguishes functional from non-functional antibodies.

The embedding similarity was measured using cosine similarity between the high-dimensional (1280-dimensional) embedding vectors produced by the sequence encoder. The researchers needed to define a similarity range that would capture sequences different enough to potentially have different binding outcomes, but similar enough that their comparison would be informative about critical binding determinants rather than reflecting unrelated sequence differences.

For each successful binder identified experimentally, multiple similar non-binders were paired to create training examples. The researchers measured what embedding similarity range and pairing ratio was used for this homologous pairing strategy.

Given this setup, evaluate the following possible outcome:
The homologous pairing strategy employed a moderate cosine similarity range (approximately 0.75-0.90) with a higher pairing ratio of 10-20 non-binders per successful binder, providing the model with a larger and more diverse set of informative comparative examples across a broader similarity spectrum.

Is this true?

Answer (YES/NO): NO